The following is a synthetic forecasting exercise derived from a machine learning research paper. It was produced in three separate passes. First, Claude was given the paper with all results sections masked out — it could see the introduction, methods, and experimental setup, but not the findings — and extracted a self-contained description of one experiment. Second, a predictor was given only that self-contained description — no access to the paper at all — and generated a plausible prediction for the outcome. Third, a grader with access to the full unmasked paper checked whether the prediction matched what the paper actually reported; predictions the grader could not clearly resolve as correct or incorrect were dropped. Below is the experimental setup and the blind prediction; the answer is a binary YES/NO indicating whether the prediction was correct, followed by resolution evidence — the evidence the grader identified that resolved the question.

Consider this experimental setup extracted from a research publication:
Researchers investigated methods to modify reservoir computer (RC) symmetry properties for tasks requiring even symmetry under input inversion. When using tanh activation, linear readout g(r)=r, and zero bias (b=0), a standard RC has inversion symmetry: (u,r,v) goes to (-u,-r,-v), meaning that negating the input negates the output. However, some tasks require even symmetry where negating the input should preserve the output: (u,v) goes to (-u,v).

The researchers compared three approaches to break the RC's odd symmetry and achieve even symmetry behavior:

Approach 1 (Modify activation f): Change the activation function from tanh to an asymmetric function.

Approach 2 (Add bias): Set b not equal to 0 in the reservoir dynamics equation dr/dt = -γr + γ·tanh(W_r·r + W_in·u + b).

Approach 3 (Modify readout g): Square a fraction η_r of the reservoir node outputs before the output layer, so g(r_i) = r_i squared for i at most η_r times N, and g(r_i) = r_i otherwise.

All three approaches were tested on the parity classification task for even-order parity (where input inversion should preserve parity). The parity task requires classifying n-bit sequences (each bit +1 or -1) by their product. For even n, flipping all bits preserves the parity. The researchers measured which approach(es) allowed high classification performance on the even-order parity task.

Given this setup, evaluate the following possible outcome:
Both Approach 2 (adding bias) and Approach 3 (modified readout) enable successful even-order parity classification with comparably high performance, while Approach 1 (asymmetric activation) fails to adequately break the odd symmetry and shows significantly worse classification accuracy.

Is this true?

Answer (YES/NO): NO